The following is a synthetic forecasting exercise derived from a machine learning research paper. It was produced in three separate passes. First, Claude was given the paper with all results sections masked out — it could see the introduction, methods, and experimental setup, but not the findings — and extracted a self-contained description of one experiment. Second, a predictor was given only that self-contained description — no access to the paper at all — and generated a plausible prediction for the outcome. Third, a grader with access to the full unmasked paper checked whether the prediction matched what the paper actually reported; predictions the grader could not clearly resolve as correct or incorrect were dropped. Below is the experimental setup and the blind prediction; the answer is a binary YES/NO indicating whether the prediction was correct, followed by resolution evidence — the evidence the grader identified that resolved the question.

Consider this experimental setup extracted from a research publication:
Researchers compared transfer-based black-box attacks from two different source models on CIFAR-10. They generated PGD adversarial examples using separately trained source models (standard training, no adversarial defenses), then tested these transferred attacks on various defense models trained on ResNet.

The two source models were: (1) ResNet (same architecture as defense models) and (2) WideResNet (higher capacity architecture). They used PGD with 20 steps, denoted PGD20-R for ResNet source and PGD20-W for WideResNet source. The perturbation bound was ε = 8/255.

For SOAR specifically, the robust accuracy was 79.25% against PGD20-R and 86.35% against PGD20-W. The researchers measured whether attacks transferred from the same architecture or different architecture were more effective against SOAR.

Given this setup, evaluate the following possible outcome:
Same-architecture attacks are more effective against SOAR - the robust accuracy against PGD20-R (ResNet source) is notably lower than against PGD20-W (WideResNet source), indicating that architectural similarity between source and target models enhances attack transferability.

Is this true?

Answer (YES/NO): YES